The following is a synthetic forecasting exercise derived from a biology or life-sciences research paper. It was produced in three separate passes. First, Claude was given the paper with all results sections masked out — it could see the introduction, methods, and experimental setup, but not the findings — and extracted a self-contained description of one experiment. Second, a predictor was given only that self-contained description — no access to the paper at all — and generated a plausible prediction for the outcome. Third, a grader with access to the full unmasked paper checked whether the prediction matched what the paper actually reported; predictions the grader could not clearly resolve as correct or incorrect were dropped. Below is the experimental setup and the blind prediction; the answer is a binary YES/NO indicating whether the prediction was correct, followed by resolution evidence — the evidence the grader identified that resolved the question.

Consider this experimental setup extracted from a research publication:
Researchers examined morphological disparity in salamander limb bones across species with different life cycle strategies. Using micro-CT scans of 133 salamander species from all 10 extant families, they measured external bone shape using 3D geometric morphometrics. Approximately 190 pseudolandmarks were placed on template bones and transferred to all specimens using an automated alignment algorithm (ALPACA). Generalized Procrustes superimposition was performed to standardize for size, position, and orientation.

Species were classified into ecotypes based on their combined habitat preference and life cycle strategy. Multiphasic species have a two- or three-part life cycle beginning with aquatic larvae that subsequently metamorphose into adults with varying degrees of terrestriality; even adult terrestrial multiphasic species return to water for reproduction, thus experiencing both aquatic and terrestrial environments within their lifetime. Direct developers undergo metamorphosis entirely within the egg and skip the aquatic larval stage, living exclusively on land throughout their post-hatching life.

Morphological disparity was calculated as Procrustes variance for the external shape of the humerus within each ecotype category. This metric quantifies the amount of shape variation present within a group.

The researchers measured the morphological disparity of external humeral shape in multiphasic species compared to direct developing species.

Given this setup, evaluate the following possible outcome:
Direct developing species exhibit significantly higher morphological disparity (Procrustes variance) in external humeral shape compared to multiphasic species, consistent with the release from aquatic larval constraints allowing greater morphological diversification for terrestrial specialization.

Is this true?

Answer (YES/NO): NO